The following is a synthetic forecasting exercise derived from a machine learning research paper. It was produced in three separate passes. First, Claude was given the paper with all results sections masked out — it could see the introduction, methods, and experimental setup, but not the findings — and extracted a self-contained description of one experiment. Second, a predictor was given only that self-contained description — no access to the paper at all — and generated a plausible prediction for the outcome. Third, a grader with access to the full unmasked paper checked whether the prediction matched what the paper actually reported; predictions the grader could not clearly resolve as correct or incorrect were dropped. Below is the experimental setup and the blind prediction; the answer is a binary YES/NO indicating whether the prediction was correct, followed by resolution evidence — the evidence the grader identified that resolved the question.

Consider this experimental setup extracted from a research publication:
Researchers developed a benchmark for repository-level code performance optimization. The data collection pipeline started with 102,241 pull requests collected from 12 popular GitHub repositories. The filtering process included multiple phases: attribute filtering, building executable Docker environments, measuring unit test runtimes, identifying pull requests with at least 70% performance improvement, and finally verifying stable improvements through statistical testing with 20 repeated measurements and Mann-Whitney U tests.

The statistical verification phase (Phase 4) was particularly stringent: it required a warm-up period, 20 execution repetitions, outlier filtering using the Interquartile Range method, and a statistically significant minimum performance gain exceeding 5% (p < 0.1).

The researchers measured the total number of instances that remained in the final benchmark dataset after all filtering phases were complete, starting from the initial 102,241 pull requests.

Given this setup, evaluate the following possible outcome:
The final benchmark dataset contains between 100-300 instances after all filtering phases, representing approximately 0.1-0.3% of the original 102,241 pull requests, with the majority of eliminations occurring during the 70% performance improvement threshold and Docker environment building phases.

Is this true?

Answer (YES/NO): NO